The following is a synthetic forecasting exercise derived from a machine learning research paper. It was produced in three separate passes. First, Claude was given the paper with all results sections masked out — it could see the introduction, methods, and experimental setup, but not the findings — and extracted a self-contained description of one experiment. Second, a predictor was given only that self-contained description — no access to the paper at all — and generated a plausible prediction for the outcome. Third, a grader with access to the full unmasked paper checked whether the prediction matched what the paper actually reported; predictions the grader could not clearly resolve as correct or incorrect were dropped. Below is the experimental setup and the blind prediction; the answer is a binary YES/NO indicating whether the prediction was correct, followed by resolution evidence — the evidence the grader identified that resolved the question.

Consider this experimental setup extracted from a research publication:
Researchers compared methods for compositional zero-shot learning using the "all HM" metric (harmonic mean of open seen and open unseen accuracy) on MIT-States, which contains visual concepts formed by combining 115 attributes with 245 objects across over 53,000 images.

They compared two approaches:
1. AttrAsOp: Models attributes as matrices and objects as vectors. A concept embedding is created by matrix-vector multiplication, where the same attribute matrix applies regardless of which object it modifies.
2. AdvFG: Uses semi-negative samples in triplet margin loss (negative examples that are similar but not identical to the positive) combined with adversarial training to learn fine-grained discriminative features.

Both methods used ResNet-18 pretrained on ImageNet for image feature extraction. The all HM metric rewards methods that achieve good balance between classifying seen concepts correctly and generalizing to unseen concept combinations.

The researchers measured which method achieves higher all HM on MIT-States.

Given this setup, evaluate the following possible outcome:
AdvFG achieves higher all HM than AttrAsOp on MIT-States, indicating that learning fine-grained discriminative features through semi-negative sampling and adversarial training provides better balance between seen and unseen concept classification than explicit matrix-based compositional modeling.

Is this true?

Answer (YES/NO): YES